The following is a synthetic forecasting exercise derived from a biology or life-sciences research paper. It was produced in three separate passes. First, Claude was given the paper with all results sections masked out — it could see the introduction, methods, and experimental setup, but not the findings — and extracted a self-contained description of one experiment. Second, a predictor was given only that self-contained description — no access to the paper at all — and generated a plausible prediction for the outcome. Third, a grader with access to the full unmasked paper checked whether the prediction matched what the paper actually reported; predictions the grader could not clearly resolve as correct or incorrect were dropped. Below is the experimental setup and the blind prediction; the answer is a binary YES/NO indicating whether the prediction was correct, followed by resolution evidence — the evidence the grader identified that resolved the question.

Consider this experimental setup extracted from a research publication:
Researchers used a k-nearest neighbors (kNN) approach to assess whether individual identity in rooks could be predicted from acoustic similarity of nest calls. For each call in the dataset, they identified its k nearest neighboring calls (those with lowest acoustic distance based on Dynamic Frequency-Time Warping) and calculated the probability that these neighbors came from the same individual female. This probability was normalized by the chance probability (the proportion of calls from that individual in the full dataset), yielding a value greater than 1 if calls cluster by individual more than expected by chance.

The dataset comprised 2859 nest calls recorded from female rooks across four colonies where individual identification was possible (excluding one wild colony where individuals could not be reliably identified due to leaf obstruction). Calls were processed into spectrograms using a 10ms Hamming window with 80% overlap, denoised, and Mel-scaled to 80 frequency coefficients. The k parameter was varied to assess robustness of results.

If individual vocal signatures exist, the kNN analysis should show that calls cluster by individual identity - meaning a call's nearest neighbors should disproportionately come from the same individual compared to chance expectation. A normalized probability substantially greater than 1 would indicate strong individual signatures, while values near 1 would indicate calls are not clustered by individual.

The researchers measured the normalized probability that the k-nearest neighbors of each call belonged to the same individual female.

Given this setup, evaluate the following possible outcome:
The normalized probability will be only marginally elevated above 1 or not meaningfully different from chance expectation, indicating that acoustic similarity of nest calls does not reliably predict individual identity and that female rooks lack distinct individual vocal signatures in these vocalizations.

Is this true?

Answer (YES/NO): NO